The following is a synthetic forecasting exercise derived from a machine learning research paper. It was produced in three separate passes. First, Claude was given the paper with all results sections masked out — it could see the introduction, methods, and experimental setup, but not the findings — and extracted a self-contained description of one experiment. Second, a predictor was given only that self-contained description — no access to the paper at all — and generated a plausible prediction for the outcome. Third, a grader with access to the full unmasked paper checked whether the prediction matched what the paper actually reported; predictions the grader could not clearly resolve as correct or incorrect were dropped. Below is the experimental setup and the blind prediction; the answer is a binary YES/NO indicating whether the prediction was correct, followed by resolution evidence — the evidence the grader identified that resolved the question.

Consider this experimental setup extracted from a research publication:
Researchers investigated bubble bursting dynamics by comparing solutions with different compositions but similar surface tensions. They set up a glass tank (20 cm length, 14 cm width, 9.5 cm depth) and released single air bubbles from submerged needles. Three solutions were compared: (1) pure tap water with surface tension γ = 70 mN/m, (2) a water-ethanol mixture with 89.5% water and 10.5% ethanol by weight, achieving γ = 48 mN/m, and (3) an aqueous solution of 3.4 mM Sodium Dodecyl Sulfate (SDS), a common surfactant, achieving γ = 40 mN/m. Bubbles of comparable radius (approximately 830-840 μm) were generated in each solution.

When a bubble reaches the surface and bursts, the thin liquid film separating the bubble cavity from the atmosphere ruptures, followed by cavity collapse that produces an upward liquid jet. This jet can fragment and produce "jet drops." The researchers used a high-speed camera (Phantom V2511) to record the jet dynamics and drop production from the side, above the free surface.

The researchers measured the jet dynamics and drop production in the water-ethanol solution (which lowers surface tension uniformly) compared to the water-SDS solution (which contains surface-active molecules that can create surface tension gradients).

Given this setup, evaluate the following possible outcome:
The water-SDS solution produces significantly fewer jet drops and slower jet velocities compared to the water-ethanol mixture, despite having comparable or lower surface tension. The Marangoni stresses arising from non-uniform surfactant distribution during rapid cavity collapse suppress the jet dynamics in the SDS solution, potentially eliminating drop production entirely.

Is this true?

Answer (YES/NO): YES